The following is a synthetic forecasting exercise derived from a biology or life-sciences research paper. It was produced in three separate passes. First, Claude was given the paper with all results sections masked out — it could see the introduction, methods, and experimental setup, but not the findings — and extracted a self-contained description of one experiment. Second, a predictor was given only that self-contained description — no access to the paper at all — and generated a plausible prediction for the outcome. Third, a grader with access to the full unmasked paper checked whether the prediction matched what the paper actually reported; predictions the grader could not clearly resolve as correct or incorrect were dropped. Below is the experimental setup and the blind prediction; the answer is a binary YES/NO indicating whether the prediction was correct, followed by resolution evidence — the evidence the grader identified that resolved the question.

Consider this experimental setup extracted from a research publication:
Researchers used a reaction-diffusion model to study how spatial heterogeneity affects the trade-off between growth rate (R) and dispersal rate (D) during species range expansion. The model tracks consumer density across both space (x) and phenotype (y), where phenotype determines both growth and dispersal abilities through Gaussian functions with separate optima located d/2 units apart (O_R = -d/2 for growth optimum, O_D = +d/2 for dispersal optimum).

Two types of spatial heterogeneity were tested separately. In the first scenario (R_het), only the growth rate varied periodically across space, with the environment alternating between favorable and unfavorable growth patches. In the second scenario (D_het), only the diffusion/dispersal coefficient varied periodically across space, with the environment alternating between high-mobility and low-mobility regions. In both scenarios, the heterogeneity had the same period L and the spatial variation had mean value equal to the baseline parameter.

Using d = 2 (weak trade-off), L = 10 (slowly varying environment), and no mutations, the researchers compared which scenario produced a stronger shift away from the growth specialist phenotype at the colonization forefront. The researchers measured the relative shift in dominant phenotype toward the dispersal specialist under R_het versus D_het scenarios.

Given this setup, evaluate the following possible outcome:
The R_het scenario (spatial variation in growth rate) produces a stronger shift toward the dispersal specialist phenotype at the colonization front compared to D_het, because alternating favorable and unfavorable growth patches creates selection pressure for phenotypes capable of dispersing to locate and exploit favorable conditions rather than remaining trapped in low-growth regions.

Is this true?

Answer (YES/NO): NO